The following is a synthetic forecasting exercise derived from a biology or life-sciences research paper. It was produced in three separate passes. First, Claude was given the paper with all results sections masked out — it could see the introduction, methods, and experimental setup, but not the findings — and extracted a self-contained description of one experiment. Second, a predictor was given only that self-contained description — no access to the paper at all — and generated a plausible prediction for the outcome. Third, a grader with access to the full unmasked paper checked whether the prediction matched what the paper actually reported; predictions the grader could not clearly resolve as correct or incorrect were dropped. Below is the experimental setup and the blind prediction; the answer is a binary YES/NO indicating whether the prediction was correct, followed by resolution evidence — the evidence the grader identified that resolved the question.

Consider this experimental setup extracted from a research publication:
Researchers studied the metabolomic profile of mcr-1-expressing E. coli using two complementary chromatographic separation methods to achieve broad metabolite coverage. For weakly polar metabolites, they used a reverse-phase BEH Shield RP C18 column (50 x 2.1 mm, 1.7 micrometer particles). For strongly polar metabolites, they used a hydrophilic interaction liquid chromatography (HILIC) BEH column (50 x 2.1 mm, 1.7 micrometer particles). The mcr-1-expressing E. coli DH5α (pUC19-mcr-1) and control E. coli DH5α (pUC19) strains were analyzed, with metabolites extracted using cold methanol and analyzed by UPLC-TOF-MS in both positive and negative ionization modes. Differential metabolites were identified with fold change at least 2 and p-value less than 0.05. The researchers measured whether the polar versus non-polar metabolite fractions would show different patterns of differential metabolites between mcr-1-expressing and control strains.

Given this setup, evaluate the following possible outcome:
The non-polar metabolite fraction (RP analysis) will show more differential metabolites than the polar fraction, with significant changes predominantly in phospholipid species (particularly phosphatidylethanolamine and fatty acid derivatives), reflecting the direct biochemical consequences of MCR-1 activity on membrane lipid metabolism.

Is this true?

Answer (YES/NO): NO